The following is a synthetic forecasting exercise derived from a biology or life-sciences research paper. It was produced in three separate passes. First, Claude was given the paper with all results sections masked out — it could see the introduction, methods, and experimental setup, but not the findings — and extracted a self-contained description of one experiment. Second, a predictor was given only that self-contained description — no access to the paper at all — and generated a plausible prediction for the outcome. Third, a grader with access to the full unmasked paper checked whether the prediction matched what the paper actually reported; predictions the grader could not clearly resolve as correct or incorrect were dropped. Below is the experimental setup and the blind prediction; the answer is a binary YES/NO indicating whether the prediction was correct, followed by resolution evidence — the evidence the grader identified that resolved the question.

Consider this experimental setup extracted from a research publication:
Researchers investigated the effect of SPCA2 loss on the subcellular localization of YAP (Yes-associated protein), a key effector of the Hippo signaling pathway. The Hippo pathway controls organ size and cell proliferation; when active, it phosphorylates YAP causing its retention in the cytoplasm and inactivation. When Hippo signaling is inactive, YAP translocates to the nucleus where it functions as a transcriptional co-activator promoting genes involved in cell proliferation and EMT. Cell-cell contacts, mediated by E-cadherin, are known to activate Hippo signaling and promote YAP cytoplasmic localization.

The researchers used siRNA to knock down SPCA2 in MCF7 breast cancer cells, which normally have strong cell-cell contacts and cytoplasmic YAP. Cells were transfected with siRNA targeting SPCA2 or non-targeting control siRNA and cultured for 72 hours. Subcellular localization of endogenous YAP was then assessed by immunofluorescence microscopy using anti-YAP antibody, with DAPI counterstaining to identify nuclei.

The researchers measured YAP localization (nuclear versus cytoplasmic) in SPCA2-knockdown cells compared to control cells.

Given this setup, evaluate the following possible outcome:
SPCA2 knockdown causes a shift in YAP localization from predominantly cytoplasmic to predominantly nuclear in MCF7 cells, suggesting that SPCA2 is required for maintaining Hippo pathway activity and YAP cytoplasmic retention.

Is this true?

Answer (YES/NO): YES